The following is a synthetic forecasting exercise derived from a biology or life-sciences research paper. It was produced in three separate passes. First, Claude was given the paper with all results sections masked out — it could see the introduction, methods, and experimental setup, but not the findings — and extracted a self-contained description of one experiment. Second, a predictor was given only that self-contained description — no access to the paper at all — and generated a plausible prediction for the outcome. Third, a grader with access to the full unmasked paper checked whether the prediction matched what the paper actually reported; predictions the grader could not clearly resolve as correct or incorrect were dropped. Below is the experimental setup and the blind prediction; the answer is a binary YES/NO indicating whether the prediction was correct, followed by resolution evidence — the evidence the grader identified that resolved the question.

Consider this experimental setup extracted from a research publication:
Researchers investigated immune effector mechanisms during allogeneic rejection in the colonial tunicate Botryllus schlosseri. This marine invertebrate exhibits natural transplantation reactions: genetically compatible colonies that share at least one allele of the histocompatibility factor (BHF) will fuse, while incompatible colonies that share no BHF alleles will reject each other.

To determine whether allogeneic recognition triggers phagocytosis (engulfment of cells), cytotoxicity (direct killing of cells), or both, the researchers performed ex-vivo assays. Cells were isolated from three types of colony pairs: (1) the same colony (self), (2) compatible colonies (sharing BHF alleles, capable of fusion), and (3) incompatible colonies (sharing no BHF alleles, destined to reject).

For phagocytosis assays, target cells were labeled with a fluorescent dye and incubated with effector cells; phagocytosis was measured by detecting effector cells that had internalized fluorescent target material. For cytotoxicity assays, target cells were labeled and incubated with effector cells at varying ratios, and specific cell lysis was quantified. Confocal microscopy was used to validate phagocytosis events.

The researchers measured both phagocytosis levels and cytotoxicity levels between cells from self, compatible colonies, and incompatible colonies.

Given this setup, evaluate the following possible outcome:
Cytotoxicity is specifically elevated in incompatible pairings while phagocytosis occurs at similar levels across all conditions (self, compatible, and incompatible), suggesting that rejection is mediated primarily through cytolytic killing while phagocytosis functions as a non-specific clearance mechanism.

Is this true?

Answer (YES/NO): YES